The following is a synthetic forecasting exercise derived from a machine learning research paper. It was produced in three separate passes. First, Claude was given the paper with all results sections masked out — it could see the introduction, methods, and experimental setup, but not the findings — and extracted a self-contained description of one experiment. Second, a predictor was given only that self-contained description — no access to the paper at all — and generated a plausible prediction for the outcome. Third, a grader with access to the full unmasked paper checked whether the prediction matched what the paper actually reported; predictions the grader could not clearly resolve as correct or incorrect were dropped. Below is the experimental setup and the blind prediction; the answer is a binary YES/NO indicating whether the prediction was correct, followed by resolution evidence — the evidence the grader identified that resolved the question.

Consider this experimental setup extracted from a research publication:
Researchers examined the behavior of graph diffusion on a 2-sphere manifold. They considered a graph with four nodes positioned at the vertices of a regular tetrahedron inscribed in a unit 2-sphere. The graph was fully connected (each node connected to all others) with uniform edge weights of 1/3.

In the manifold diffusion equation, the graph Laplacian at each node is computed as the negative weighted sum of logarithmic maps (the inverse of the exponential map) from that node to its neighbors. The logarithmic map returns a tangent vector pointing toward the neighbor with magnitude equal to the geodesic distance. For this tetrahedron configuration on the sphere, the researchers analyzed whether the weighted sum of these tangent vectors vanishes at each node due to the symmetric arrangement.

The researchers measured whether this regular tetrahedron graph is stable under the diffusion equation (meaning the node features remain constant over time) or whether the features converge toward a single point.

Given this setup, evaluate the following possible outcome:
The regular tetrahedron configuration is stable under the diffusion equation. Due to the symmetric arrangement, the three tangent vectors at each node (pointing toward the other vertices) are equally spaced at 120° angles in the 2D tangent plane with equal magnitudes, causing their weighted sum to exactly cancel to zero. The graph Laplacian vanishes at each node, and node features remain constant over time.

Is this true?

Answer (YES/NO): YES